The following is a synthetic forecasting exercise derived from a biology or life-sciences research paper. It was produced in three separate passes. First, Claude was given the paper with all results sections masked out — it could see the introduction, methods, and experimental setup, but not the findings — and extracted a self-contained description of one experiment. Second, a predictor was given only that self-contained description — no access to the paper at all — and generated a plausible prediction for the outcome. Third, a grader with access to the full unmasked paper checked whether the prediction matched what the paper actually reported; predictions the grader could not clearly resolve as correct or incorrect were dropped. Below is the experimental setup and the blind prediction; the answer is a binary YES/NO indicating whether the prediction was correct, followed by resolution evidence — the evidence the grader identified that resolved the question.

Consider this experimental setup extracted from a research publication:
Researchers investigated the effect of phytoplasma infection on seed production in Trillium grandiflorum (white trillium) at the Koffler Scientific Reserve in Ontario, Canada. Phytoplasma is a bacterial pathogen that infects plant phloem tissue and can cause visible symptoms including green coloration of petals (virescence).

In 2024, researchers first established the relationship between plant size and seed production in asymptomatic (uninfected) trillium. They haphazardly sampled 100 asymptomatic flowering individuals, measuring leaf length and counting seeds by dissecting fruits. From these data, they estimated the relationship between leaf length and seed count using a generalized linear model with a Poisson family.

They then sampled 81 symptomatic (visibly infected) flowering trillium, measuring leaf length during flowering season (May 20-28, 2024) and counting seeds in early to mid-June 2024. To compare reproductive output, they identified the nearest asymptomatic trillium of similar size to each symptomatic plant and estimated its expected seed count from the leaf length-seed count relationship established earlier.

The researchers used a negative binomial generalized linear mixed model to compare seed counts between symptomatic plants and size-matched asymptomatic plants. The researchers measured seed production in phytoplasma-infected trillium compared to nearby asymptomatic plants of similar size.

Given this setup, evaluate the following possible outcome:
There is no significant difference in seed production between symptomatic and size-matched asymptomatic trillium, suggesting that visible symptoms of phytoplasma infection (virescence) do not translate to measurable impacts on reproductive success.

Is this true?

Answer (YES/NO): NO